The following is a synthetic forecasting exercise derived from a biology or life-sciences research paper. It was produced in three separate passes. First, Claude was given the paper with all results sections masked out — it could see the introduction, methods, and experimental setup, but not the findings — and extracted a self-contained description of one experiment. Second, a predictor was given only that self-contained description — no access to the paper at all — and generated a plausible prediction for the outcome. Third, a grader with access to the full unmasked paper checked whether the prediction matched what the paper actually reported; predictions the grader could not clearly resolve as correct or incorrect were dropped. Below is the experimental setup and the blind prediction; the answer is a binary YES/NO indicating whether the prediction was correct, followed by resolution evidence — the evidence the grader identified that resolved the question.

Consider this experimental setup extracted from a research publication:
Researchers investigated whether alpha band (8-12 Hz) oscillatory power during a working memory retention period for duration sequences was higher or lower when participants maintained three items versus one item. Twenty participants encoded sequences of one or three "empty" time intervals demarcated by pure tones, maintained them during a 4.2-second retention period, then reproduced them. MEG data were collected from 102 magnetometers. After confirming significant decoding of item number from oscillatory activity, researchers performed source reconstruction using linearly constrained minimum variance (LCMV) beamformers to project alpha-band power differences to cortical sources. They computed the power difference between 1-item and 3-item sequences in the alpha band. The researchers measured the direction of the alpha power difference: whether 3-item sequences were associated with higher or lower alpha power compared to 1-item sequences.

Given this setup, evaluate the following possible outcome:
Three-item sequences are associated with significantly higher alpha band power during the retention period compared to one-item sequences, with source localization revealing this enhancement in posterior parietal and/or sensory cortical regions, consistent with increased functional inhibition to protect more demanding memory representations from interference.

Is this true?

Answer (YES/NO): YES